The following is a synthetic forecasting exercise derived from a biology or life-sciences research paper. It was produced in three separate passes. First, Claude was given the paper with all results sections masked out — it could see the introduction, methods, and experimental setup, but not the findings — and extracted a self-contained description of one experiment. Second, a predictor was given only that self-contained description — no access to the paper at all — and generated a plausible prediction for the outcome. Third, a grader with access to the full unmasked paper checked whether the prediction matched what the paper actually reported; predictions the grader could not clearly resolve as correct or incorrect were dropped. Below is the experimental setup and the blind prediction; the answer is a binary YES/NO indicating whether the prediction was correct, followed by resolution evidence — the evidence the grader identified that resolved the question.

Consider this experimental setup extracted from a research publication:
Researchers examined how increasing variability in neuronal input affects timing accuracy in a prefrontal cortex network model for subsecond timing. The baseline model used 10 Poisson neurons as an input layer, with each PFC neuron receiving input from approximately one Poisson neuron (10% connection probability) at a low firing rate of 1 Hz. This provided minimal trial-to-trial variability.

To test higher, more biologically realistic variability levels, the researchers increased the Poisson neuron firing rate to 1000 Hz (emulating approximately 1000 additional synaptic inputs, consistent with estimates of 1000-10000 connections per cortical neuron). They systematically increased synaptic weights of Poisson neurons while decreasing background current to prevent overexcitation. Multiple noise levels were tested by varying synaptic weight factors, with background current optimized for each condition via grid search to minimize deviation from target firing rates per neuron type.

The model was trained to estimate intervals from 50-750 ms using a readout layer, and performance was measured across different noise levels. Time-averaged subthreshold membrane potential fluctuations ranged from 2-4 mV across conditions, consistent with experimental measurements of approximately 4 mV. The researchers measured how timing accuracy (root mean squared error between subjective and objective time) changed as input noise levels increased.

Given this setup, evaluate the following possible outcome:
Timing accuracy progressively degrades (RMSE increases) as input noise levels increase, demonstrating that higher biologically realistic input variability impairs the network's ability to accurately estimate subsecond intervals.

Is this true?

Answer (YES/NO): YES